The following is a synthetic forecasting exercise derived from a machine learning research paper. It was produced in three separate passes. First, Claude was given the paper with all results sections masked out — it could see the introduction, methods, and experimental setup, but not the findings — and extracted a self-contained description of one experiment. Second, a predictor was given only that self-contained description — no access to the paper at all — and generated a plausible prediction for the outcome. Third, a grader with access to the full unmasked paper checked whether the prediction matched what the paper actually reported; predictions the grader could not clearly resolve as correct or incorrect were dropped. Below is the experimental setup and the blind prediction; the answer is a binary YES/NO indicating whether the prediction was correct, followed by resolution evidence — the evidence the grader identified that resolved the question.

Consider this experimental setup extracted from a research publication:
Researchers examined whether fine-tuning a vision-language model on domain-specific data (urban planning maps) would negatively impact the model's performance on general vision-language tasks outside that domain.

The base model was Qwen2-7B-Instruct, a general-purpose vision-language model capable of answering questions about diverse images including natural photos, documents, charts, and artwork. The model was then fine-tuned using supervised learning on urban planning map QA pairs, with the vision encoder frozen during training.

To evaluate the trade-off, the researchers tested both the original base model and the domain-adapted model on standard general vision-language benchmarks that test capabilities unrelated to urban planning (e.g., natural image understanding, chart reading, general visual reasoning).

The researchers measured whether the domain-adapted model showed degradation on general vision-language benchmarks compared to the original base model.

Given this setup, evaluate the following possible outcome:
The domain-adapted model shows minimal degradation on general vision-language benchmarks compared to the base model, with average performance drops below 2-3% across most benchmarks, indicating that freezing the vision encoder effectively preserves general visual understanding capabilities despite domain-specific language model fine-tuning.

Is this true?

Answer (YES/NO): NO